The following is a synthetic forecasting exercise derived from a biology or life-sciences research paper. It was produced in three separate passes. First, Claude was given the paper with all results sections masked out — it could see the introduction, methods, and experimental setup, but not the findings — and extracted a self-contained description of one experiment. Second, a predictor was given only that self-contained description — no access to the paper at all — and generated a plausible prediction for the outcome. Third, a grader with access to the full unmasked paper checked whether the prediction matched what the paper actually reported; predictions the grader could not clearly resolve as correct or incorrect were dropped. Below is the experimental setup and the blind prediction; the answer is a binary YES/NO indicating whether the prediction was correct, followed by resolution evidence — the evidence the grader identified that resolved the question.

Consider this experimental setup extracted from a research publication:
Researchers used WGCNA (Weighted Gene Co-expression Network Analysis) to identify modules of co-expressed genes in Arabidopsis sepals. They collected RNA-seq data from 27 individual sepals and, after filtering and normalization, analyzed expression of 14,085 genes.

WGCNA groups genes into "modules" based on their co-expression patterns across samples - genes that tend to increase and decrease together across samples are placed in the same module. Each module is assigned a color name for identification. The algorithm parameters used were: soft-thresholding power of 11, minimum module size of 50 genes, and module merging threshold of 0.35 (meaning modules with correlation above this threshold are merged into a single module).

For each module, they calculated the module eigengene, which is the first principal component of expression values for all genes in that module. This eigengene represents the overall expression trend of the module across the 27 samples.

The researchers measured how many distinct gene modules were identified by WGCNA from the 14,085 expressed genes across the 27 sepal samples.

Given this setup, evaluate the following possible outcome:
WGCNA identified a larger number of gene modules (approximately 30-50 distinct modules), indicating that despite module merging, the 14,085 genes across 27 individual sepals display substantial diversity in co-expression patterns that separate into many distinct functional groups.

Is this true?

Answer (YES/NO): NO